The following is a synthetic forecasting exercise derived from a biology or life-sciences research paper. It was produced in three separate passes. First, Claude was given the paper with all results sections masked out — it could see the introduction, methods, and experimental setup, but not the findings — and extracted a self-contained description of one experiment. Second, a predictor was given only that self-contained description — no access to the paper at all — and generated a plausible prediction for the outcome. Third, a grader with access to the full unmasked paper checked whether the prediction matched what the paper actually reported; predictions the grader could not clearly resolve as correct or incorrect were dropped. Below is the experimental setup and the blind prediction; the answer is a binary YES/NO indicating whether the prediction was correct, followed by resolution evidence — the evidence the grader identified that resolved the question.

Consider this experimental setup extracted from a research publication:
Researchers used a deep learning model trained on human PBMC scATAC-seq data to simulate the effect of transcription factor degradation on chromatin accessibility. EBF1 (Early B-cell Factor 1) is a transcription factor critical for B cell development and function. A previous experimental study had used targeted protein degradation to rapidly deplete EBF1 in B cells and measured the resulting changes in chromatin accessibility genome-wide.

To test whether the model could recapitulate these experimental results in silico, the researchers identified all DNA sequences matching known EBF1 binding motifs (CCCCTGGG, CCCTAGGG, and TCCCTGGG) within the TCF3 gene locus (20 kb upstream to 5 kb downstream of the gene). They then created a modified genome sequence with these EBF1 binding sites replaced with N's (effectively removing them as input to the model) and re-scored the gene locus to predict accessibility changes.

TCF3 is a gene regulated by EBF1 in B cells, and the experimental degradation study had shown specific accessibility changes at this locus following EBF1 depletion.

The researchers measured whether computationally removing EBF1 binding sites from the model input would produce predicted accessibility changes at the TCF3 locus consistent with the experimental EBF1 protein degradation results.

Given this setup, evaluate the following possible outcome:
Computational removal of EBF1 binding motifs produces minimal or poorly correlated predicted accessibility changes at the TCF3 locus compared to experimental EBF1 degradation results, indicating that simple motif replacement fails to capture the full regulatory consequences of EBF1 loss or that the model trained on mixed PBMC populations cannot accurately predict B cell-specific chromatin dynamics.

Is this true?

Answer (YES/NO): NO